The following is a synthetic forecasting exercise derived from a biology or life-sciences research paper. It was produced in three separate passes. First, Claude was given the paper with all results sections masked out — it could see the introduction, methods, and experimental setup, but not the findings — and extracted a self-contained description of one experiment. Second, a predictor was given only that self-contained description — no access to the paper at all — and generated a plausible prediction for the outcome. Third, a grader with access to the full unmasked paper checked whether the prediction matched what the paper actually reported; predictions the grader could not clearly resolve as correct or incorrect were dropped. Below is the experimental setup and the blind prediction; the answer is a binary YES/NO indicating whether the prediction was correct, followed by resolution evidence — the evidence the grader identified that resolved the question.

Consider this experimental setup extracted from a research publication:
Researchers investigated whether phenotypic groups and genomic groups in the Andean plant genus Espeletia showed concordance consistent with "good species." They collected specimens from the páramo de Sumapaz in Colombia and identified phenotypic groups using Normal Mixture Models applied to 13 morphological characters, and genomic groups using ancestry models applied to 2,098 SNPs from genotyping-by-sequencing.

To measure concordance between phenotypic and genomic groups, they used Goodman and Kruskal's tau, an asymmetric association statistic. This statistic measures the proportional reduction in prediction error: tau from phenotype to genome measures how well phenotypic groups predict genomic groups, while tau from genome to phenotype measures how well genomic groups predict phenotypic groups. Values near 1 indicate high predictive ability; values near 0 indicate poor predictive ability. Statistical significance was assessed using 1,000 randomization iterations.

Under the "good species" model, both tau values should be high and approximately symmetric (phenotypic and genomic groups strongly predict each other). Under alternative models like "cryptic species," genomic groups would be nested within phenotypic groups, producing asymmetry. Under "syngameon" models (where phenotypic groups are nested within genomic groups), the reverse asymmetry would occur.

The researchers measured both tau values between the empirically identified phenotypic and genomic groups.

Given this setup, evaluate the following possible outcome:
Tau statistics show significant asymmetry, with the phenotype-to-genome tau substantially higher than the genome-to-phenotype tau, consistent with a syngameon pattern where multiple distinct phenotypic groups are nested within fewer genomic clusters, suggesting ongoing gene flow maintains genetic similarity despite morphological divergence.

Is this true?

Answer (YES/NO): YES